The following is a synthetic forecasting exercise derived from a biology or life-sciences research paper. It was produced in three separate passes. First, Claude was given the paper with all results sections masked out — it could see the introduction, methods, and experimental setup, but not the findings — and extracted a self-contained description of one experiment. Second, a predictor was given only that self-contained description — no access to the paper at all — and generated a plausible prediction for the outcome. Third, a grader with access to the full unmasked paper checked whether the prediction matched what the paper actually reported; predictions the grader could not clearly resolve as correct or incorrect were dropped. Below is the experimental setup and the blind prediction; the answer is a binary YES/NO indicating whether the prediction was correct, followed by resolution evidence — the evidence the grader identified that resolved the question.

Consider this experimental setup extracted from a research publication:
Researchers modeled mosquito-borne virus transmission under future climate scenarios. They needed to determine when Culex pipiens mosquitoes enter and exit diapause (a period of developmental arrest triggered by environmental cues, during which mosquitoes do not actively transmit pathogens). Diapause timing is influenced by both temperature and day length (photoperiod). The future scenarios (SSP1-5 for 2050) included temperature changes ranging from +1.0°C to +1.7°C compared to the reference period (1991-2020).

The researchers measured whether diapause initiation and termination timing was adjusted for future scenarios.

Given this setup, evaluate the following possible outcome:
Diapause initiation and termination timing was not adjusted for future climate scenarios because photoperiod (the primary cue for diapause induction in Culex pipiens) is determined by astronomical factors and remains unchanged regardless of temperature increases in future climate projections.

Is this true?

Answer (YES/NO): YES